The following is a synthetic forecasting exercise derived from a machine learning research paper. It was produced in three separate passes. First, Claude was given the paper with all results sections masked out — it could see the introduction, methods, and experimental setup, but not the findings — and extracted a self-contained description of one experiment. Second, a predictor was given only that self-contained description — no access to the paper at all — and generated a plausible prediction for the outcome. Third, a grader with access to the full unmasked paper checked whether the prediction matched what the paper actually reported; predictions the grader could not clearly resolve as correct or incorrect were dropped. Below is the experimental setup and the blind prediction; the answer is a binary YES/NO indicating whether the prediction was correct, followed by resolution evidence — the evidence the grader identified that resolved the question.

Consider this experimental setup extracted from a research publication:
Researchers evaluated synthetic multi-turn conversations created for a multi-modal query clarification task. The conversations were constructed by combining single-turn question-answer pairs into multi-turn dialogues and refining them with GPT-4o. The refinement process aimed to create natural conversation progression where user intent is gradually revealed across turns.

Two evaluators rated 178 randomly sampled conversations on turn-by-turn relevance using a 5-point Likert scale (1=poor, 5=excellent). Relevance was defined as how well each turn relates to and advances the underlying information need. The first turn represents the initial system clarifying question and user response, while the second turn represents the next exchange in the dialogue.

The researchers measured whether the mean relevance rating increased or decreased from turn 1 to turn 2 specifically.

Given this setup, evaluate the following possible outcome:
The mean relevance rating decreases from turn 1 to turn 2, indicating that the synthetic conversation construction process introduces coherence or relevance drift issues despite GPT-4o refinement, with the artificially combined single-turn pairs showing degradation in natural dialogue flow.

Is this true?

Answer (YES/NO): YES